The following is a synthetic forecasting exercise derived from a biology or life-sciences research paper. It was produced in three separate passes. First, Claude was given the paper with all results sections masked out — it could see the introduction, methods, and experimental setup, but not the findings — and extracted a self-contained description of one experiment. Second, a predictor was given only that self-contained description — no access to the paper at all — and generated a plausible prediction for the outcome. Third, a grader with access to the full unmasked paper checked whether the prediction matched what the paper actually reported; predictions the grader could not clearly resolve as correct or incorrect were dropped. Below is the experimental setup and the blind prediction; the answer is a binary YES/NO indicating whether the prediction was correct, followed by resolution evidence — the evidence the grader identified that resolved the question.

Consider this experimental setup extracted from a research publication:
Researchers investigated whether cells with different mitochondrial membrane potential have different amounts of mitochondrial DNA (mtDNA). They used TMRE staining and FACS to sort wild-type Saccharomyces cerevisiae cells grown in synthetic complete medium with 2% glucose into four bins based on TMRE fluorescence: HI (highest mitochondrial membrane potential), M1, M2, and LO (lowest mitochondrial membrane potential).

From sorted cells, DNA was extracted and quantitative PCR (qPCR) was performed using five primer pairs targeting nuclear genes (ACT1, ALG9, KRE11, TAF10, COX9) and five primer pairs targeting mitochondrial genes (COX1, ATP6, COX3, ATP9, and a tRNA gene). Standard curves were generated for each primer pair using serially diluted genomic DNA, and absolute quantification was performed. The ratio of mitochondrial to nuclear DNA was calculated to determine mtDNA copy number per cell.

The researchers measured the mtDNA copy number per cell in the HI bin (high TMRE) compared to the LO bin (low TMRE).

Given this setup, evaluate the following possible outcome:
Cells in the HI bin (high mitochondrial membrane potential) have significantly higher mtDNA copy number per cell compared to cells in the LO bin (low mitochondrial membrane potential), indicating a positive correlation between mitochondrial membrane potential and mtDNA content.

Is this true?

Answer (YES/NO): NO